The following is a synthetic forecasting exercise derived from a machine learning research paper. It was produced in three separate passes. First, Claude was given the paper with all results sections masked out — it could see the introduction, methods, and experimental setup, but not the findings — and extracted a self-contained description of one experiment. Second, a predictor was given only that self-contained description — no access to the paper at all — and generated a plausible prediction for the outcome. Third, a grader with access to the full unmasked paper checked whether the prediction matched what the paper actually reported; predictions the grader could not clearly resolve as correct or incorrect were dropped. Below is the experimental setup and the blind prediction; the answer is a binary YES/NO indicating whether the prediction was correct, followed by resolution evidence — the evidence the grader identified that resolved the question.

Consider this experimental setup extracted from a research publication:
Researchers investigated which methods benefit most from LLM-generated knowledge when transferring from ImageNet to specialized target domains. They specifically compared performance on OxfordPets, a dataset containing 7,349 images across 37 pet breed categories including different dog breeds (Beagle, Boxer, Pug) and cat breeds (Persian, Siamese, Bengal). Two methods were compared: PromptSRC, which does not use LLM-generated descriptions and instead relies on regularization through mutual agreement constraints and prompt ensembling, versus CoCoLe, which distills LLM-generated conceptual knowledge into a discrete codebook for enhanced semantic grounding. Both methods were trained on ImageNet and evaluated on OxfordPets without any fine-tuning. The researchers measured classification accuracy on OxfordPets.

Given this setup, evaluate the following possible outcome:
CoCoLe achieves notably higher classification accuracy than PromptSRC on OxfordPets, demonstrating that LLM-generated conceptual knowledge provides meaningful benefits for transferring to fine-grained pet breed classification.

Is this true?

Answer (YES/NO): NO